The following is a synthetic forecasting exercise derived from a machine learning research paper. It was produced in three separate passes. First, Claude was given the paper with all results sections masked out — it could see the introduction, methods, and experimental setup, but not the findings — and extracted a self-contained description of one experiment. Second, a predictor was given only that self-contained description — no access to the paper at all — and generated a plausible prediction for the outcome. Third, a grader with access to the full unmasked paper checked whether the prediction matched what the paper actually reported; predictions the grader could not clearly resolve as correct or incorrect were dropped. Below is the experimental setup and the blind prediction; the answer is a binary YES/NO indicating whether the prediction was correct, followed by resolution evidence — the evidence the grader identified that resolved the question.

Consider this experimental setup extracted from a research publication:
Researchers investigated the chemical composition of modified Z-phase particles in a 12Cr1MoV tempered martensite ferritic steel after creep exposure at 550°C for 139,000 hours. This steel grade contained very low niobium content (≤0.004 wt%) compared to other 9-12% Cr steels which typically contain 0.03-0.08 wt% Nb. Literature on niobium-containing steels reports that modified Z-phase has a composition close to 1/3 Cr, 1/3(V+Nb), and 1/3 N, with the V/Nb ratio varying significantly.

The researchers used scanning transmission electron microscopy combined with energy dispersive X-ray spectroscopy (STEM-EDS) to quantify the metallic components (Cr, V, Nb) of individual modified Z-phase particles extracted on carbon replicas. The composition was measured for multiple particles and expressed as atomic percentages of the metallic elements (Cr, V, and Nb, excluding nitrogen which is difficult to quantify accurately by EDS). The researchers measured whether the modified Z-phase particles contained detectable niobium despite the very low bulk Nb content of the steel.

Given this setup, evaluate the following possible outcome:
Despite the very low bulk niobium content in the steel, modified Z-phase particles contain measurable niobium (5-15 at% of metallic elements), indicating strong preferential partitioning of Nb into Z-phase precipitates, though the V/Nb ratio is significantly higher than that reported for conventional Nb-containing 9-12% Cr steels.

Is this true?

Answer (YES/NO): NO